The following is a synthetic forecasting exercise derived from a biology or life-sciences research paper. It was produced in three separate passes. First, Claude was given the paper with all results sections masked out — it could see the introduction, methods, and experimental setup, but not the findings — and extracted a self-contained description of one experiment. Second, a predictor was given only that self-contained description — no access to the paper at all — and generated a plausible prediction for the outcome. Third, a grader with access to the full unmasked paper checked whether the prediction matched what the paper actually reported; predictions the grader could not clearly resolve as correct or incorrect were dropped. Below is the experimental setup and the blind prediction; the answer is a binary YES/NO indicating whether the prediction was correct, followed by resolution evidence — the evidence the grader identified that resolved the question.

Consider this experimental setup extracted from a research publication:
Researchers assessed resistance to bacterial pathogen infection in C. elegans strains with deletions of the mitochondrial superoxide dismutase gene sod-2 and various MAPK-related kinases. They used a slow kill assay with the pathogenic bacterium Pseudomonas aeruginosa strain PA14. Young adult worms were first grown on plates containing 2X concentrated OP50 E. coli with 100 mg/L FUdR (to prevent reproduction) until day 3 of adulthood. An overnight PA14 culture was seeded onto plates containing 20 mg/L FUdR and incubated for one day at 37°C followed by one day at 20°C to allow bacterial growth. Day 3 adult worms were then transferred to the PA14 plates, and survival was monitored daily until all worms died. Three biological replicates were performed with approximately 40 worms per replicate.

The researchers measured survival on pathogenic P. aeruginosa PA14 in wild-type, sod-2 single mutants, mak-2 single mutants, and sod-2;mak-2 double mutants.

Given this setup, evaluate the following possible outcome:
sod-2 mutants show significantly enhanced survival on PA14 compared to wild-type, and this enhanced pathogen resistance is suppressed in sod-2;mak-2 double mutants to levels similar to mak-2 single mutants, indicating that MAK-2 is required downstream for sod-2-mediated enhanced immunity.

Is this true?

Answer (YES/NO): NO